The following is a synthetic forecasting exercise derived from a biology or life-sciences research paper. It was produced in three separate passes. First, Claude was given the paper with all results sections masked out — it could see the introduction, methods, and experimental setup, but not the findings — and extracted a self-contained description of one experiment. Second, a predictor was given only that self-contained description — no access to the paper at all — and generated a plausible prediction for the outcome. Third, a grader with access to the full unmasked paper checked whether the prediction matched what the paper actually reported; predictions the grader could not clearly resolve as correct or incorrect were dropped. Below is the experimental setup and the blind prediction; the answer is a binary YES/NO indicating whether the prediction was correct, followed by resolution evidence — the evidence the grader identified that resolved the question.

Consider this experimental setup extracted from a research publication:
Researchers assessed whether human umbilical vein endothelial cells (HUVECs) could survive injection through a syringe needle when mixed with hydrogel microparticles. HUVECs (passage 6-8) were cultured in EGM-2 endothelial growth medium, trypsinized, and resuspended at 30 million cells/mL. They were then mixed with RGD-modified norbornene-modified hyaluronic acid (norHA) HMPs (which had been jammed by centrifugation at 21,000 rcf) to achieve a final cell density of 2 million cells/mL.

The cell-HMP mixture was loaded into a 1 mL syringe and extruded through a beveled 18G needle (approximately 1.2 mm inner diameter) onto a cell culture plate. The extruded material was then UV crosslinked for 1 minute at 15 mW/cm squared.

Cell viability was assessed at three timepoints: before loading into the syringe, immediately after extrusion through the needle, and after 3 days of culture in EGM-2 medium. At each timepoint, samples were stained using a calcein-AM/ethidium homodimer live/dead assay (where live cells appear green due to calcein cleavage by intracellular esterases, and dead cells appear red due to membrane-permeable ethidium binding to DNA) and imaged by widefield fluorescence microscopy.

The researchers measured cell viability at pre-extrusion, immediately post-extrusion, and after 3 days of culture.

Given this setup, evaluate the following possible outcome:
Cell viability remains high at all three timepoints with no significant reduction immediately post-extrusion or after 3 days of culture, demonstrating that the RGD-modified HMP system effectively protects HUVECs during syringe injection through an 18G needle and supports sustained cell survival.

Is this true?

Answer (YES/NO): NO